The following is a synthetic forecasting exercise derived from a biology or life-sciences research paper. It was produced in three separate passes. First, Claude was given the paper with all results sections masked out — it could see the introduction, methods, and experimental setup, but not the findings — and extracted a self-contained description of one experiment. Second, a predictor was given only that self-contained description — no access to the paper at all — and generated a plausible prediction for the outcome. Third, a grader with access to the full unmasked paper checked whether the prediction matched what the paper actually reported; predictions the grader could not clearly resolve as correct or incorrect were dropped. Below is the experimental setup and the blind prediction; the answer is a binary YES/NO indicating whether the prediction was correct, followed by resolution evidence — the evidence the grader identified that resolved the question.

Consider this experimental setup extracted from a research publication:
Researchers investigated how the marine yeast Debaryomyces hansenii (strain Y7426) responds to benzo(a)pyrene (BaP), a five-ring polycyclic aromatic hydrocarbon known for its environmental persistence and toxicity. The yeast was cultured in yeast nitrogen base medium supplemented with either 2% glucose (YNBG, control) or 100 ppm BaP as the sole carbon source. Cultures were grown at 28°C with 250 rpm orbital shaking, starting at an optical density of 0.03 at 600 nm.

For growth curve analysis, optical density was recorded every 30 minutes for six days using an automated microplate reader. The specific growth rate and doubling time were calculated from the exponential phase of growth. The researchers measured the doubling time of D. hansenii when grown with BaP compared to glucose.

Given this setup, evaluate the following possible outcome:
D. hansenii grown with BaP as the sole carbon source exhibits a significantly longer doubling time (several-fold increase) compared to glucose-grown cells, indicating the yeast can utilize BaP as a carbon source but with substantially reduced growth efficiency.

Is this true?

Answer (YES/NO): YES